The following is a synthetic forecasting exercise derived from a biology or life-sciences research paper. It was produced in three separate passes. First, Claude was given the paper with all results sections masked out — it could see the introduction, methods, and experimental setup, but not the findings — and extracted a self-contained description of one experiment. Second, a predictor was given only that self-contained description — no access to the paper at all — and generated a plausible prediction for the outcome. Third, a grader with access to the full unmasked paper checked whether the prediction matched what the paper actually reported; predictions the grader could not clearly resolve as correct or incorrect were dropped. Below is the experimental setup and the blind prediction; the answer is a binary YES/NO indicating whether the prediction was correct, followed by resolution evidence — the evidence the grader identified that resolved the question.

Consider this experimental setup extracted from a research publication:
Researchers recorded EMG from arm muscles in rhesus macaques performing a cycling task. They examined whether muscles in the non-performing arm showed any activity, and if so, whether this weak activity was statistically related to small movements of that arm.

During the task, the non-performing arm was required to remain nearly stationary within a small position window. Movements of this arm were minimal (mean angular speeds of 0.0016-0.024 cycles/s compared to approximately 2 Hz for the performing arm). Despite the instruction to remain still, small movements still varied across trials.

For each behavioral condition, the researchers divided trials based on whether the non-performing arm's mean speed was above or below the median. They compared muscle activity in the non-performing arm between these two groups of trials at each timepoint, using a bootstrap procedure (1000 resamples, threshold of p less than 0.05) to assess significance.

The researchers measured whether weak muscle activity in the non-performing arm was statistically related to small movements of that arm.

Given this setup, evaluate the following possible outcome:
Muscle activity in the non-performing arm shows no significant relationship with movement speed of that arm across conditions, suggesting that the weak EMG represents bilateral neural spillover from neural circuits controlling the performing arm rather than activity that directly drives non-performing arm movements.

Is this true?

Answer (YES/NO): NO